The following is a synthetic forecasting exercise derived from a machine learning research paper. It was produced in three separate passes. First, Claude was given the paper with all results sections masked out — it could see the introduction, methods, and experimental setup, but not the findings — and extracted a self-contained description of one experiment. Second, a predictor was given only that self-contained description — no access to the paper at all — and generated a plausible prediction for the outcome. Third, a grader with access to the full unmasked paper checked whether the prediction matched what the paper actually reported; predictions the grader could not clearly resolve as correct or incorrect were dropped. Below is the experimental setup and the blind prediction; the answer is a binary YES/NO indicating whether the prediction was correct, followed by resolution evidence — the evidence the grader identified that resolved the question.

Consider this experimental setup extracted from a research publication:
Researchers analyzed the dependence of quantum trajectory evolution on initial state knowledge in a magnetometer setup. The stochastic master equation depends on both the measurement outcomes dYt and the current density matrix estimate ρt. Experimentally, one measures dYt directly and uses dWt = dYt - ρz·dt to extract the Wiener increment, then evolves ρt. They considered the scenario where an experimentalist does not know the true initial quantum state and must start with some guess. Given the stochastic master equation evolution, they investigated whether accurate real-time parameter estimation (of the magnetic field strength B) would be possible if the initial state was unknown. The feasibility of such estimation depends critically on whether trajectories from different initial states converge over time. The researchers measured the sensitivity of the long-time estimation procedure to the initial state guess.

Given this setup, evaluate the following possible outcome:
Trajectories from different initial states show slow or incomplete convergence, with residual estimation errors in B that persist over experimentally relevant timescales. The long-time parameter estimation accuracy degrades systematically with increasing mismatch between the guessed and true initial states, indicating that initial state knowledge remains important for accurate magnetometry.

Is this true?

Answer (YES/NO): NO